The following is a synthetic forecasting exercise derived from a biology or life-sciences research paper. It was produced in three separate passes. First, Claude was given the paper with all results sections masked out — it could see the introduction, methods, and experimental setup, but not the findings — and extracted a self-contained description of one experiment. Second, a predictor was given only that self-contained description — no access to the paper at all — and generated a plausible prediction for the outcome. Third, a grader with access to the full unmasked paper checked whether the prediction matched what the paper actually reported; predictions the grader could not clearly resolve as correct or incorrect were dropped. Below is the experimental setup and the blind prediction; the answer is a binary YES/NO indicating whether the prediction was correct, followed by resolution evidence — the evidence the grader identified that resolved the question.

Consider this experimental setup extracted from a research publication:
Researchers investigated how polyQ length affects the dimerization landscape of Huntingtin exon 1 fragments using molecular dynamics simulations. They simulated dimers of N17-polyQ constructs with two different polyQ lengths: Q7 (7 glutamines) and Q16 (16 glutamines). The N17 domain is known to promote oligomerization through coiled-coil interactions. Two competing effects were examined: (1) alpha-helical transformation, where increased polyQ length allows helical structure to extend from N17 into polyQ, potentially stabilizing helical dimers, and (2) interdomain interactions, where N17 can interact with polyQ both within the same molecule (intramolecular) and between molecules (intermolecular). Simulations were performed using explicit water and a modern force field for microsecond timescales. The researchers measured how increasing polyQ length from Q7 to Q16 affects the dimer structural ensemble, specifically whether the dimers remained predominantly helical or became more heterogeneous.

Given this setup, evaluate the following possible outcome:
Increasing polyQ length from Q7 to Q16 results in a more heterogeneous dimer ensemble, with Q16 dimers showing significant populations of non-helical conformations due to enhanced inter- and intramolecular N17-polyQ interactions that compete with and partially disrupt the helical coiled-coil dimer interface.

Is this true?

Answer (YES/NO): YES